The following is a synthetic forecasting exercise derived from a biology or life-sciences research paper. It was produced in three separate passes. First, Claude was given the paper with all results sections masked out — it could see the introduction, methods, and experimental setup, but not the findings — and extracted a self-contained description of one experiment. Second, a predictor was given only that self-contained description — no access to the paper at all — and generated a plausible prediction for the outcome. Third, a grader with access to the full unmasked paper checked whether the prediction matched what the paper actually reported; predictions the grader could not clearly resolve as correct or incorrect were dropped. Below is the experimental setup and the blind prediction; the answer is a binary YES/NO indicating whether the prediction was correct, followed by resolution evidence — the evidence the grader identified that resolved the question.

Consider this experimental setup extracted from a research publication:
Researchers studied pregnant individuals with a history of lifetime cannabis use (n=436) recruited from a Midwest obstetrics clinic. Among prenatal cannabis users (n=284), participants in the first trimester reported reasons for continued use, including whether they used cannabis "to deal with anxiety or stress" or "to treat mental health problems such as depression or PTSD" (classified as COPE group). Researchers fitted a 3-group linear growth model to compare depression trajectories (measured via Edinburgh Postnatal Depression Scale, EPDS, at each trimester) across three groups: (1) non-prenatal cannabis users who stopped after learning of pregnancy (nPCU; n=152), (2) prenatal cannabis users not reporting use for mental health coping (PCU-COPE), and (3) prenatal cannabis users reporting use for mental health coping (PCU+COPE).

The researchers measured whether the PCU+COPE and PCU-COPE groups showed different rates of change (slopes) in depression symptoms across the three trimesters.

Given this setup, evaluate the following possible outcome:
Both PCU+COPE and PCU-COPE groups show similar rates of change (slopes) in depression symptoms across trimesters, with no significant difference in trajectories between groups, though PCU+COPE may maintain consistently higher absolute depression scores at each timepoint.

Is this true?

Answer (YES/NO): NO